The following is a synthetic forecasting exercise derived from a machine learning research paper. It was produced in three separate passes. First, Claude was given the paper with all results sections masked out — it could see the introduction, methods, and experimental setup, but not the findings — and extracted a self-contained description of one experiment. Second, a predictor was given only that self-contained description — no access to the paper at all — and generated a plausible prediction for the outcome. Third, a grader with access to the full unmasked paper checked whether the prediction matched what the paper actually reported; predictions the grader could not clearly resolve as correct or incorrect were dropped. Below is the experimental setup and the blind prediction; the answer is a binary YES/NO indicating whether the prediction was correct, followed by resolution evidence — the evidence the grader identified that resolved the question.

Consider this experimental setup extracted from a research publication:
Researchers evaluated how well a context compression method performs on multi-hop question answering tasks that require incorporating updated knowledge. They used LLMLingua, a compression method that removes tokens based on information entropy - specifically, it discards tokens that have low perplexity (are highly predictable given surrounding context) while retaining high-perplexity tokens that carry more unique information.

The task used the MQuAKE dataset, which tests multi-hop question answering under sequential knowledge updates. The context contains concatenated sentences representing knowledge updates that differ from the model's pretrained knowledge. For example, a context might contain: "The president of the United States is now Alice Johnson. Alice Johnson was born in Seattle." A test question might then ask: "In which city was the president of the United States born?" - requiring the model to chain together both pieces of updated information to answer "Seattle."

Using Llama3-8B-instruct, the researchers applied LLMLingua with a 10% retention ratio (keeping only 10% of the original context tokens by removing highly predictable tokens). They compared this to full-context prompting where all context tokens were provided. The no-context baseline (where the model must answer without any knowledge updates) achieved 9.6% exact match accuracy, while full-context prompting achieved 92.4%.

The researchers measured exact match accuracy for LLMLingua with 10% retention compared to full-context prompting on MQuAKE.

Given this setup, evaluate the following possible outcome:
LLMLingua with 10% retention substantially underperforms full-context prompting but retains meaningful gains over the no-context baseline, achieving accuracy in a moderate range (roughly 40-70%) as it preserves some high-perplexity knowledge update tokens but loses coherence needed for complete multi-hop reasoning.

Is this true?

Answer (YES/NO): NO